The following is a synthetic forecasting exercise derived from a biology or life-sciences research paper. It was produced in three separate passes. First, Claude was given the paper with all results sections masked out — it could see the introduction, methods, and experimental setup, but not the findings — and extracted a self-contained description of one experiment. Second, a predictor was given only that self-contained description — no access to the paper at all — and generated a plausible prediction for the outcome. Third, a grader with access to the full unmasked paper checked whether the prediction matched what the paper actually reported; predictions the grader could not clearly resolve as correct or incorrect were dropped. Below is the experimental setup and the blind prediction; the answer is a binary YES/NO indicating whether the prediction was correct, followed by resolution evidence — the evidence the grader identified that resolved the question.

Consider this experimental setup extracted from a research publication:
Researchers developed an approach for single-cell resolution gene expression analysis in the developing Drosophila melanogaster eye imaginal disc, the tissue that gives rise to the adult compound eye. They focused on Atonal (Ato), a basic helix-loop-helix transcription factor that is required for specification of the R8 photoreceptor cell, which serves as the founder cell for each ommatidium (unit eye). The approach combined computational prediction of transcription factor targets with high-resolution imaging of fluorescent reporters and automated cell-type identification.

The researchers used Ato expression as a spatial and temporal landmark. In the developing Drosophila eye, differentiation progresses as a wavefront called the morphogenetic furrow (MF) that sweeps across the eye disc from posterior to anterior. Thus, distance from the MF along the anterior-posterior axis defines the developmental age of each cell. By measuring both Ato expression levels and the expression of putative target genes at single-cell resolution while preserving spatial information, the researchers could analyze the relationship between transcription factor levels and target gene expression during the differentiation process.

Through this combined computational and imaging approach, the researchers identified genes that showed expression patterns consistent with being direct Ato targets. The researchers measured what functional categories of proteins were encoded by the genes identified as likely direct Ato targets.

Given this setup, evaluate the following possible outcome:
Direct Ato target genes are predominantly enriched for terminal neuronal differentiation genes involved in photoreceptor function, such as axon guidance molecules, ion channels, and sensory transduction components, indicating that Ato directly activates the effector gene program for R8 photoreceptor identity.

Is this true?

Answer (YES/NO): NO